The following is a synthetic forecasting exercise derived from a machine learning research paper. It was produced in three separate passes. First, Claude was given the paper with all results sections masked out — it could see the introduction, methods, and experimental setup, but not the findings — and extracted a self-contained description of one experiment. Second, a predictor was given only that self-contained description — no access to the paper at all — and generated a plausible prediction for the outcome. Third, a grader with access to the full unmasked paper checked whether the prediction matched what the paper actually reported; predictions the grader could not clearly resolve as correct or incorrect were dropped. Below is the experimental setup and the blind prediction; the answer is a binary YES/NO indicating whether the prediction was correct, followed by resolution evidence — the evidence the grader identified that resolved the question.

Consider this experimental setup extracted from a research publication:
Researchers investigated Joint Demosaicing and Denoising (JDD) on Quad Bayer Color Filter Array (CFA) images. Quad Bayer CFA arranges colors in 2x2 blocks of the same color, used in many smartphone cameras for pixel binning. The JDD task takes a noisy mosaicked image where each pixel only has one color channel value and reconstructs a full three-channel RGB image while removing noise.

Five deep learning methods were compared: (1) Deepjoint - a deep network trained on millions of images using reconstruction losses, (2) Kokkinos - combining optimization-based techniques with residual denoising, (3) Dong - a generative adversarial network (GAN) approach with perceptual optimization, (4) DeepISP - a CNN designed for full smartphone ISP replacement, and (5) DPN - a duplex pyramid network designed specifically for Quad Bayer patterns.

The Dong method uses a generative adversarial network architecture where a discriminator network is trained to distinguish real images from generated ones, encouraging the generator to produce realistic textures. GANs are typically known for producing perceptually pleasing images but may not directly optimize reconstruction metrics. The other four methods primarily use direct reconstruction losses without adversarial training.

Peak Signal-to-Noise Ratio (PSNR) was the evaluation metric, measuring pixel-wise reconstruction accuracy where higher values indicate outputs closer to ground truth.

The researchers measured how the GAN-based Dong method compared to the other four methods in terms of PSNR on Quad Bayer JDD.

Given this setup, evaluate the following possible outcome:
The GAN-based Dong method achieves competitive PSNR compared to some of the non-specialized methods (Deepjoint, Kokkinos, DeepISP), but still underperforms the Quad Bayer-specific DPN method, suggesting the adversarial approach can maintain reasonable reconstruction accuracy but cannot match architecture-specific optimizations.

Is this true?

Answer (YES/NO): NO